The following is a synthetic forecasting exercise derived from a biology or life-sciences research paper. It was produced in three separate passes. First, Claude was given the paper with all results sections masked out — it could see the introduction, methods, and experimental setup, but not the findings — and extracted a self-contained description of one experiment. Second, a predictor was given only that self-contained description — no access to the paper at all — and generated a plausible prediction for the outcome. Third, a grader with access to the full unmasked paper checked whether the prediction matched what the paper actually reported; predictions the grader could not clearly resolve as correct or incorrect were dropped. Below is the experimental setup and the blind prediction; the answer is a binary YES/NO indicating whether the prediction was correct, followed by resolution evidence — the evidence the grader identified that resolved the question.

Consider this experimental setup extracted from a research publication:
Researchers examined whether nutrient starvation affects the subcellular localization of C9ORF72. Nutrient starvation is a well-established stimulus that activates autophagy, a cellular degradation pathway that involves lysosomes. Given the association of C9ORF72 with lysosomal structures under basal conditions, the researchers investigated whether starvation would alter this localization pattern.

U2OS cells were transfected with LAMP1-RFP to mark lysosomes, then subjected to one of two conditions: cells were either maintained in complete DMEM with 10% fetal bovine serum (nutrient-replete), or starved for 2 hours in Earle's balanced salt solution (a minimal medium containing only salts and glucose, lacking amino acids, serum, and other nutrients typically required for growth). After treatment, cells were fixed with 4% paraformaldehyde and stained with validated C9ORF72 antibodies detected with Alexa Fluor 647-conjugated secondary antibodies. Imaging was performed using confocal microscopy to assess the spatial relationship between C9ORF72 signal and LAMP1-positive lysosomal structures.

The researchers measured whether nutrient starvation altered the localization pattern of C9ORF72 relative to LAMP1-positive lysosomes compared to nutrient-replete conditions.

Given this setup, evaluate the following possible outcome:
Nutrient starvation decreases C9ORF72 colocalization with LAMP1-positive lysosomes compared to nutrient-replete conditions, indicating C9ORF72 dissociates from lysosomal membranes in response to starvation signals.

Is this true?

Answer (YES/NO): NO